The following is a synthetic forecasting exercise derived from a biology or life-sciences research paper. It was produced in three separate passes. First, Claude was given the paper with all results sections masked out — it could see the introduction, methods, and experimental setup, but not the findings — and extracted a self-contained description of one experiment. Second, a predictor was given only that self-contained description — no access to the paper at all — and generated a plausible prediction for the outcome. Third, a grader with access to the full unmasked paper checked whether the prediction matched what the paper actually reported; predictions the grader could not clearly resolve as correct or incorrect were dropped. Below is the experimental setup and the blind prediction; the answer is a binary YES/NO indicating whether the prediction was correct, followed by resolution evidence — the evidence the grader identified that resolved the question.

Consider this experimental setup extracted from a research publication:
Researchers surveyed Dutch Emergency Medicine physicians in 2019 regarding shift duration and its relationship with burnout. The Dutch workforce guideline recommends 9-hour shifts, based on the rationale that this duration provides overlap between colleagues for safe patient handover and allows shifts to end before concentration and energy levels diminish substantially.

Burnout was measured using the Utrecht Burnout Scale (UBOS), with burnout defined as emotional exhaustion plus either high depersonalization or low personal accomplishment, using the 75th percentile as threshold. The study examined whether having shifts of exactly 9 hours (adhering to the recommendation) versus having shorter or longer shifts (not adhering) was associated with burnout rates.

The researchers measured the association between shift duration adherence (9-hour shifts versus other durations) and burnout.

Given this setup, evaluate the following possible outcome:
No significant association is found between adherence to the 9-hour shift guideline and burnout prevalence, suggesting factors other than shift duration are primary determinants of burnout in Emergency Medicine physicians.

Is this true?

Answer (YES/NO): NO